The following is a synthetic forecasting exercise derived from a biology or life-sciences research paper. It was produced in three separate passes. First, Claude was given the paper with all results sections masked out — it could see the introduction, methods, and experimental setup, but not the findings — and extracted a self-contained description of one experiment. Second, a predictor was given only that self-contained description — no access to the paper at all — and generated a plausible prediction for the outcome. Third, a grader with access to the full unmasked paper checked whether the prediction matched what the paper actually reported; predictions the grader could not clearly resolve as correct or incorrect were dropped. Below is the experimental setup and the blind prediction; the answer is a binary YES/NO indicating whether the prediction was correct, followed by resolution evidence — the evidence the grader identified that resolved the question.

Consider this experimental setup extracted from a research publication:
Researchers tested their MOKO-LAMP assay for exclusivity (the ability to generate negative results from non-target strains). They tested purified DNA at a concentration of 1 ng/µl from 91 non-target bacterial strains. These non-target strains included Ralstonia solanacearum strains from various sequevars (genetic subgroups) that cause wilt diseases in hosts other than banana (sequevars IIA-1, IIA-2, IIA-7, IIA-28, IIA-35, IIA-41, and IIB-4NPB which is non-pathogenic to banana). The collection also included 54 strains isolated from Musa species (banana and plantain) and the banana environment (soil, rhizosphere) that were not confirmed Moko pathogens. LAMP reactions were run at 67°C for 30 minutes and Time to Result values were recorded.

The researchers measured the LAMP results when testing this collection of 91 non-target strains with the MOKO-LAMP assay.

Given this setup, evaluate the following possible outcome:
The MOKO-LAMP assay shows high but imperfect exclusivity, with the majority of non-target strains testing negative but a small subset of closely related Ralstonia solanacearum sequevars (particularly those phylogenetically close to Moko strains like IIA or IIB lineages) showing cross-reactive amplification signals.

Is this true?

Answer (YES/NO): NO